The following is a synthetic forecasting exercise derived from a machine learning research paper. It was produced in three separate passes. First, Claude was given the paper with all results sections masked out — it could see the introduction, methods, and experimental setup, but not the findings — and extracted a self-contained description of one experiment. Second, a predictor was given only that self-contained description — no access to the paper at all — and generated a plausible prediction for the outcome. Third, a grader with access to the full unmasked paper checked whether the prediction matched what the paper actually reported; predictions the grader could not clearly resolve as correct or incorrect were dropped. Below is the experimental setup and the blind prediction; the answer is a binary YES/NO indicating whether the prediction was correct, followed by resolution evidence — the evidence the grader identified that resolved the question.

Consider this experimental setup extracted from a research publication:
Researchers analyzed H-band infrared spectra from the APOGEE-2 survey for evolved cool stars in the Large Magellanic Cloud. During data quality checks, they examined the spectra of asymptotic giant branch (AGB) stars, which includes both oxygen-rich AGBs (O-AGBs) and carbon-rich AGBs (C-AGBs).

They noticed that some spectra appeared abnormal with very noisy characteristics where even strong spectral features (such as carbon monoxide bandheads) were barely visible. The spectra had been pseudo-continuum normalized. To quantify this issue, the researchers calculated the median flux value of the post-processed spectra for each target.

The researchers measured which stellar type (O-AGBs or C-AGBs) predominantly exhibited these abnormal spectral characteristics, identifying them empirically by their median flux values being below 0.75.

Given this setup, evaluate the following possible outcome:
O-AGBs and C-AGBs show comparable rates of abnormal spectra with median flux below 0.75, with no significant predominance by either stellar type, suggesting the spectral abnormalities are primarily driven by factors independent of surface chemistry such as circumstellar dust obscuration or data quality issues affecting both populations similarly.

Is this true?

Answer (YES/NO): NO